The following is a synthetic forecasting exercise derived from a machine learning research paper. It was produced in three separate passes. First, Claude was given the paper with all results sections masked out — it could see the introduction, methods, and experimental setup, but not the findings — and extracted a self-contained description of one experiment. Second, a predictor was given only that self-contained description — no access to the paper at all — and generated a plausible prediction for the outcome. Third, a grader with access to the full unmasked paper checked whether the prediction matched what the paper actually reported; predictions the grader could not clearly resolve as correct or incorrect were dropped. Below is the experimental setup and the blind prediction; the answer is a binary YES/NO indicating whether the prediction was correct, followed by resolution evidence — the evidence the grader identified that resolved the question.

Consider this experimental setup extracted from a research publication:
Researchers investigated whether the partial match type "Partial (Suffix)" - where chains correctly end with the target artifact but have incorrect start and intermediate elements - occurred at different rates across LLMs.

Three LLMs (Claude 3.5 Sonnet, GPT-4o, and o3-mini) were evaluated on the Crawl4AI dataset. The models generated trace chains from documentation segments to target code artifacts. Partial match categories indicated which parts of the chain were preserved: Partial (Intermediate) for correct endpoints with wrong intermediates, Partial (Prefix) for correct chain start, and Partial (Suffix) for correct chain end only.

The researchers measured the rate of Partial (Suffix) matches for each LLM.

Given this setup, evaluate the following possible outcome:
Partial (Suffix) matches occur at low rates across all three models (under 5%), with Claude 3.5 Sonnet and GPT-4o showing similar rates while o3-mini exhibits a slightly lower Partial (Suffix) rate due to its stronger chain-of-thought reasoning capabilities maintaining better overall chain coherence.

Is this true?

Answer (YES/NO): NO